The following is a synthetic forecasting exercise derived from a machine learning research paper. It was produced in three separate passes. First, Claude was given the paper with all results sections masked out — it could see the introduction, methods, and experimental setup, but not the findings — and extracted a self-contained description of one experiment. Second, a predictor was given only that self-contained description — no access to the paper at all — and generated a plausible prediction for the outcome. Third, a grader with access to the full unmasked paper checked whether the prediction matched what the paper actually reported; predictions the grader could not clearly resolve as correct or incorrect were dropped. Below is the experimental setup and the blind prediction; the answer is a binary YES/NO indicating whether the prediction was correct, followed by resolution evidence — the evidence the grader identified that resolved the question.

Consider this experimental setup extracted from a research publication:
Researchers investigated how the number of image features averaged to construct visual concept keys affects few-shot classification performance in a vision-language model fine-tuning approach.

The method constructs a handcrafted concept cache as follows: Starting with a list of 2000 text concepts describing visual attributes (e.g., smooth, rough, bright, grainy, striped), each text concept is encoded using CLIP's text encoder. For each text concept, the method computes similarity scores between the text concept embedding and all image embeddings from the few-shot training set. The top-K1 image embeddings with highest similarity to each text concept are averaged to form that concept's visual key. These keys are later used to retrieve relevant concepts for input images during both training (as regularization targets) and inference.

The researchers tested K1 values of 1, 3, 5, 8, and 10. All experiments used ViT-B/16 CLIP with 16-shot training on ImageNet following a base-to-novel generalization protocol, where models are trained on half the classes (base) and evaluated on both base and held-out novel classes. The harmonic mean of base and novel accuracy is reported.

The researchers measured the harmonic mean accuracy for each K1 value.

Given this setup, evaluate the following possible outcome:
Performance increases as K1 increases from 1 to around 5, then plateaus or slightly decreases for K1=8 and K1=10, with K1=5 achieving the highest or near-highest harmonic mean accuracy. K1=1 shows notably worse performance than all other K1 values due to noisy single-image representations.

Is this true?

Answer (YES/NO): NO